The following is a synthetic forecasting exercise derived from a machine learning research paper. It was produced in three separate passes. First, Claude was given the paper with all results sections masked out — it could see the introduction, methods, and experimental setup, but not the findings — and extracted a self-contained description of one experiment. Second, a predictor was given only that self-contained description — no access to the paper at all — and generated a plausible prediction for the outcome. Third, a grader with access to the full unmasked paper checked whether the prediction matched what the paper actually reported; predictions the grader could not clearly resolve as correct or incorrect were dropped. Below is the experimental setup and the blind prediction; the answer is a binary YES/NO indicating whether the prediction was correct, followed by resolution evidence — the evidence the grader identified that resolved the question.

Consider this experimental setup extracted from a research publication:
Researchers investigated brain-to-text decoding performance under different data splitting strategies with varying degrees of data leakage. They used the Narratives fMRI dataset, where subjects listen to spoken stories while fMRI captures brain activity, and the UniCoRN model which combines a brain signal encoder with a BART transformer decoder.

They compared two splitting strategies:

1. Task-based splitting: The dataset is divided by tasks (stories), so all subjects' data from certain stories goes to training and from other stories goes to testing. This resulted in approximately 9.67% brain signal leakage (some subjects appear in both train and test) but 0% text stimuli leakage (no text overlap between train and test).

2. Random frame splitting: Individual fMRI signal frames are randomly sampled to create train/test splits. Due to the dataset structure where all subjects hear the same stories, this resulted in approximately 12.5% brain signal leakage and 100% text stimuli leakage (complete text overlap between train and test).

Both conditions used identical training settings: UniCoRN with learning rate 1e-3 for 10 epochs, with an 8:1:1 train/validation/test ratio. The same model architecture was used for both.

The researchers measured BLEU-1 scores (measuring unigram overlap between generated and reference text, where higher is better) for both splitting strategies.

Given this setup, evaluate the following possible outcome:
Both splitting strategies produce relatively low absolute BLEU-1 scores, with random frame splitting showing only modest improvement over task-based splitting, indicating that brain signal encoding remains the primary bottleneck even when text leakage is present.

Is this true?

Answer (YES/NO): NO